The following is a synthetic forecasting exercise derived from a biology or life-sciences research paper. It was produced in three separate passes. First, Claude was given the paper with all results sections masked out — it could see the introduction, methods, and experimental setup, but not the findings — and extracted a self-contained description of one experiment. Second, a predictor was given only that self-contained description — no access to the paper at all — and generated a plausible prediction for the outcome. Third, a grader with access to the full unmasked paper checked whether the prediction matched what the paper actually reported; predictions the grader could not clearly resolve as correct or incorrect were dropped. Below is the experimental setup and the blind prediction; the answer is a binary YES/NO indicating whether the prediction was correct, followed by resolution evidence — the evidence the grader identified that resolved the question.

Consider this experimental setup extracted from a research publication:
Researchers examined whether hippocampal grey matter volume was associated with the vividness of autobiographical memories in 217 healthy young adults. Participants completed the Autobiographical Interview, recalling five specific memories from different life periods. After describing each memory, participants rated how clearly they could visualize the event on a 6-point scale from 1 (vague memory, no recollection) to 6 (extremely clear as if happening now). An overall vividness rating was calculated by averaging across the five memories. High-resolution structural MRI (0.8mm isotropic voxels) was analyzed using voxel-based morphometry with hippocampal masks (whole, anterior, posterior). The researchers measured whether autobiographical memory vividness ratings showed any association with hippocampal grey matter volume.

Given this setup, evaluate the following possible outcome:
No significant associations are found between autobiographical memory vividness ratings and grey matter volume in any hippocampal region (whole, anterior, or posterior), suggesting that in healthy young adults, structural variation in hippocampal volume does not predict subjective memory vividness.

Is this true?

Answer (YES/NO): YES